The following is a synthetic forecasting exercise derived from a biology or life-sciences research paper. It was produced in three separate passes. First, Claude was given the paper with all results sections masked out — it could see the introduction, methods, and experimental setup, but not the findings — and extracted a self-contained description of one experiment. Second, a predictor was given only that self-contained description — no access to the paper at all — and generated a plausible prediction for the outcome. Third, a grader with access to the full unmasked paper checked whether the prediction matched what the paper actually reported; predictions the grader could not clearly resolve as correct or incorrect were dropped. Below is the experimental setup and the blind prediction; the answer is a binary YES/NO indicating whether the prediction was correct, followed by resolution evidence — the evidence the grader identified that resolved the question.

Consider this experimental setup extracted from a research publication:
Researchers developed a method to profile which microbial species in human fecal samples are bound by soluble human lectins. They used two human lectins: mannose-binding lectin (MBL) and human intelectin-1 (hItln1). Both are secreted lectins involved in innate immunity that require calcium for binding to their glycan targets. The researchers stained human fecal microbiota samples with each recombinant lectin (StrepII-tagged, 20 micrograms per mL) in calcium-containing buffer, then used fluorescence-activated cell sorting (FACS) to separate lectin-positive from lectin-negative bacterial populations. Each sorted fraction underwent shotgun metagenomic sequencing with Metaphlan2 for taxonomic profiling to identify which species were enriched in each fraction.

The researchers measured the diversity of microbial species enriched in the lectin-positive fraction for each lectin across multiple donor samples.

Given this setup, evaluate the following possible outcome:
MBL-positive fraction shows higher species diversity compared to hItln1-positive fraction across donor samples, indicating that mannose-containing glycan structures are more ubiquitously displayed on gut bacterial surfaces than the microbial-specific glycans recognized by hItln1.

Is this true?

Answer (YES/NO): NO